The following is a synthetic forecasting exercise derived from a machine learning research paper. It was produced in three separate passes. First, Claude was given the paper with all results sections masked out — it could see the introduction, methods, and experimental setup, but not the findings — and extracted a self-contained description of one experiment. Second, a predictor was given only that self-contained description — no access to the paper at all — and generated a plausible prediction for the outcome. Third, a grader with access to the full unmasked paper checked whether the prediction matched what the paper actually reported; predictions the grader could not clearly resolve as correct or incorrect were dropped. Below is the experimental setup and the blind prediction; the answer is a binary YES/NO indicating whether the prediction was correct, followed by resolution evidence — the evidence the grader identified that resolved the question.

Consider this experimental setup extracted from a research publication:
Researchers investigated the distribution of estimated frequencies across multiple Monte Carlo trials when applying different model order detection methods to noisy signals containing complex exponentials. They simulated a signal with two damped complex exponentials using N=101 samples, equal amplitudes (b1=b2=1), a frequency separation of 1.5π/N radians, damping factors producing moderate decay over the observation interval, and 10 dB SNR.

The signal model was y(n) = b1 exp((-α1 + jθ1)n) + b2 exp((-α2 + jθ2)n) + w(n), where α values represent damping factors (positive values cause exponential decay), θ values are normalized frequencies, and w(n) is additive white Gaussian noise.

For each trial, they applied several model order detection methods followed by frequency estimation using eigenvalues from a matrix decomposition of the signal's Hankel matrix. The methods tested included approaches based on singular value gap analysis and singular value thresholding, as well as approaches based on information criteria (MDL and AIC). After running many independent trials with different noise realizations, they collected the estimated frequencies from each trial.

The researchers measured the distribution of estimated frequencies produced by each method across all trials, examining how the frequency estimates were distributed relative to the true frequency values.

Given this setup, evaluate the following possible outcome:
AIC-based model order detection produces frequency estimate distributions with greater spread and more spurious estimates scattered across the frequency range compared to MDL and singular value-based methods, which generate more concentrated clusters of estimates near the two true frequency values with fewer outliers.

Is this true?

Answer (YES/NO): NO